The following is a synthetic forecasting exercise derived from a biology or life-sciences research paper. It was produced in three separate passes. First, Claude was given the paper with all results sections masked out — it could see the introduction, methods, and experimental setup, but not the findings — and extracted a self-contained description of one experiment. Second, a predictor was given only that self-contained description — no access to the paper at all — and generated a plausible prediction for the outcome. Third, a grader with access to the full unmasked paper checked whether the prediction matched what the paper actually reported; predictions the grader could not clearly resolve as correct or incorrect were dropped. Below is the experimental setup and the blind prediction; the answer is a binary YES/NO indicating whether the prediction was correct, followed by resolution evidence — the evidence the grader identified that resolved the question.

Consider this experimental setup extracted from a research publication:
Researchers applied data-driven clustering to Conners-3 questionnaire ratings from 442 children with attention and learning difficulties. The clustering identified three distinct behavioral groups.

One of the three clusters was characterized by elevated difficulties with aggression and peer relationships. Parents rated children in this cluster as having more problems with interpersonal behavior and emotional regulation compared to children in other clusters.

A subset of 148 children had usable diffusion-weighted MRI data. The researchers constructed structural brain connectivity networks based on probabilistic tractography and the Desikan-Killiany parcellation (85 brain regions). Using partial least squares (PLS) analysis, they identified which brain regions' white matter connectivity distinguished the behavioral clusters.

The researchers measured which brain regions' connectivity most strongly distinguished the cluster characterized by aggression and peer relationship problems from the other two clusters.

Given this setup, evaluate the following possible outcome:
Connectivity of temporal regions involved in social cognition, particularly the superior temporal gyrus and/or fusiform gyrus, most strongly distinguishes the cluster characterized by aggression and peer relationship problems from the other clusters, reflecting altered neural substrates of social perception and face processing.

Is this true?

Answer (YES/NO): NO